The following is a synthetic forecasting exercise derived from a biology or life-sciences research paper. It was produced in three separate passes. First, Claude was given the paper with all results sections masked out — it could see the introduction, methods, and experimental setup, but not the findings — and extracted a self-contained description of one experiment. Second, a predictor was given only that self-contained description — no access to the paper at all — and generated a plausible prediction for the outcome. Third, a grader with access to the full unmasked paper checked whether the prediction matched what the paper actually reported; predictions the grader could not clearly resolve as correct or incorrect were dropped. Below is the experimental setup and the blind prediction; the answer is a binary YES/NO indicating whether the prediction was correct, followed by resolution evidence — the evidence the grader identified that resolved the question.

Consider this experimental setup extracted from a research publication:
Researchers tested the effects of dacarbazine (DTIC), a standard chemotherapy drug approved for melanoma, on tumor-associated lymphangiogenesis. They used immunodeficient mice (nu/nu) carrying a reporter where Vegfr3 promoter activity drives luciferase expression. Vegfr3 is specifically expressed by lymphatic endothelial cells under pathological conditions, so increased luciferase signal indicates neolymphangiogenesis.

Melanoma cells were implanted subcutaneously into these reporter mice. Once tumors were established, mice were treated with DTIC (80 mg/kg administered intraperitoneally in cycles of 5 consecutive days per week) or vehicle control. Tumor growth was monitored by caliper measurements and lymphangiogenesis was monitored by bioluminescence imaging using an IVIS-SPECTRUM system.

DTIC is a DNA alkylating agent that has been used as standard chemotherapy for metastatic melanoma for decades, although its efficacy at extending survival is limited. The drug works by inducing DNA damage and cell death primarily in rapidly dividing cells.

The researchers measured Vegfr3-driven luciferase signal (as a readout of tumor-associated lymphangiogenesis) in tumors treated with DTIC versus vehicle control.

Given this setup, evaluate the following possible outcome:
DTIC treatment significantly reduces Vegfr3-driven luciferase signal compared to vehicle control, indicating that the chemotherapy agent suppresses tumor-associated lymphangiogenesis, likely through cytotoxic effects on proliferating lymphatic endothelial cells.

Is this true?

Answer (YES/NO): NO